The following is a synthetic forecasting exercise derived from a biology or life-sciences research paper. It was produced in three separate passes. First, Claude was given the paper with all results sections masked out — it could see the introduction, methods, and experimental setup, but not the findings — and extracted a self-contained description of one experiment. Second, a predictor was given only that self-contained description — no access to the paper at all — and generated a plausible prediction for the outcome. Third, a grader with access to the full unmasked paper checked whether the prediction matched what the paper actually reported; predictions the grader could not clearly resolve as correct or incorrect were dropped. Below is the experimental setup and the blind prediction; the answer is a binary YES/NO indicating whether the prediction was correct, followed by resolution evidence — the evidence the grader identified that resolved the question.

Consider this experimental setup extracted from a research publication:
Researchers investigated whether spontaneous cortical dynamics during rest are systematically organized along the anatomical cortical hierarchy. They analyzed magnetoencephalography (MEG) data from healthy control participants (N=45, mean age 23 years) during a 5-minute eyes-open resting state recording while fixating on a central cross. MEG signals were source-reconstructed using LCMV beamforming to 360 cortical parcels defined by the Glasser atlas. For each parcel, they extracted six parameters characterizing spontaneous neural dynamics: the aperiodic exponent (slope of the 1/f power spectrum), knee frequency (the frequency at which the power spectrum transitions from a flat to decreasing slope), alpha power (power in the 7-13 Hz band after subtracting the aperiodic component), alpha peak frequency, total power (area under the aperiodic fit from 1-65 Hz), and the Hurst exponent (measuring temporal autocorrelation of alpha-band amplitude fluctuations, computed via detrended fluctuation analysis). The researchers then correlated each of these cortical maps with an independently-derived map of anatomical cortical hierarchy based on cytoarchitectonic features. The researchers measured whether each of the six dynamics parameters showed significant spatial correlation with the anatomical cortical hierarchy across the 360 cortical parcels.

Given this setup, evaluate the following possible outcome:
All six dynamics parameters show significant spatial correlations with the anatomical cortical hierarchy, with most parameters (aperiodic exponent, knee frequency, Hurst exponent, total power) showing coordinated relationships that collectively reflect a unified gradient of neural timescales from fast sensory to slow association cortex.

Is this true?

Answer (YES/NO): NO